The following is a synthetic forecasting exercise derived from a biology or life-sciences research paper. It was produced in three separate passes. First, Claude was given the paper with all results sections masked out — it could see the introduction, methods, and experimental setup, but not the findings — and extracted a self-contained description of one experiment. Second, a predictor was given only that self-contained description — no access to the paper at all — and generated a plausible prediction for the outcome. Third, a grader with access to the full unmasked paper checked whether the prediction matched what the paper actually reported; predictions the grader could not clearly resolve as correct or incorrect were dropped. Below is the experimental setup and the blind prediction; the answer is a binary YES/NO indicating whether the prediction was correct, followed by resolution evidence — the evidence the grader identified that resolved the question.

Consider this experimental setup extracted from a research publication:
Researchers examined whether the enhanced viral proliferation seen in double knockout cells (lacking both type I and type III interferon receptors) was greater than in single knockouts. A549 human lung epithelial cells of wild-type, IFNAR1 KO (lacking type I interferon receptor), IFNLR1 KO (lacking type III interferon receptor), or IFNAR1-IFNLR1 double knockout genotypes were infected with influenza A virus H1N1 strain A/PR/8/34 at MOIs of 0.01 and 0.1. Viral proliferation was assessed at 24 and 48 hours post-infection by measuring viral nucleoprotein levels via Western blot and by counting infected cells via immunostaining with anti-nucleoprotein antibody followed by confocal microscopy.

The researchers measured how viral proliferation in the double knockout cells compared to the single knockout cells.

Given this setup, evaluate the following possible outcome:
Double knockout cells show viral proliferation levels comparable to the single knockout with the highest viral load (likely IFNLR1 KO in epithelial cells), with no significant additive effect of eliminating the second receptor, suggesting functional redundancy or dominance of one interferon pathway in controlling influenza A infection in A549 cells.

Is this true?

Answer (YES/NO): NO